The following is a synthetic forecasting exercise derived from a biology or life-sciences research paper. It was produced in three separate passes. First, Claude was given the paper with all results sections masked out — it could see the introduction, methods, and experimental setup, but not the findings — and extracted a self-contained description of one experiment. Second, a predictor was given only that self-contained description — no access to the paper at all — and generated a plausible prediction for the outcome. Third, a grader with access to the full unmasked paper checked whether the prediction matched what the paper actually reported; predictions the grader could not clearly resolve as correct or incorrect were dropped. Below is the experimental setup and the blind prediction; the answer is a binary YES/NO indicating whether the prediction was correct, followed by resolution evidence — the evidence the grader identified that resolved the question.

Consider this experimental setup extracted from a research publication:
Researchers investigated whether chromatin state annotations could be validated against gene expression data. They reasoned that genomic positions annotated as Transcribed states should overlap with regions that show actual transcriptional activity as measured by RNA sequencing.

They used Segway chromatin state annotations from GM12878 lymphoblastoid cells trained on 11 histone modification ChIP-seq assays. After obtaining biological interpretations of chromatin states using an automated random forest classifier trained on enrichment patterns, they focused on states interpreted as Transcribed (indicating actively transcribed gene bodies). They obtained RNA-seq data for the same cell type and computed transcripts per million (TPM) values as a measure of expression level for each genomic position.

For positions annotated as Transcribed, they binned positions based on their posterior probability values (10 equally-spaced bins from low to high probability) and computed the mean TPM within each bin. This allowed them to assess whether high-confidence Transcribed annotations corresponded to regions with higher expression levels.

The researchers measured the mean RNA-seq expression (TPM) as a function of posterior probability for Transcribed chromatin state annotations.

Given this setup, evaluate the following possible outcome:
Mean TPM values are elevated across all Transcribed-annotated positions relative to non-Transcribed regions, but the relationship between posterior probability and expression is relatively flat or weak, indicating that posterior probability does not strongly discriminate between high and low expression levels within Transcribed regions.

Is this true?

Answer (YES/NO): NO